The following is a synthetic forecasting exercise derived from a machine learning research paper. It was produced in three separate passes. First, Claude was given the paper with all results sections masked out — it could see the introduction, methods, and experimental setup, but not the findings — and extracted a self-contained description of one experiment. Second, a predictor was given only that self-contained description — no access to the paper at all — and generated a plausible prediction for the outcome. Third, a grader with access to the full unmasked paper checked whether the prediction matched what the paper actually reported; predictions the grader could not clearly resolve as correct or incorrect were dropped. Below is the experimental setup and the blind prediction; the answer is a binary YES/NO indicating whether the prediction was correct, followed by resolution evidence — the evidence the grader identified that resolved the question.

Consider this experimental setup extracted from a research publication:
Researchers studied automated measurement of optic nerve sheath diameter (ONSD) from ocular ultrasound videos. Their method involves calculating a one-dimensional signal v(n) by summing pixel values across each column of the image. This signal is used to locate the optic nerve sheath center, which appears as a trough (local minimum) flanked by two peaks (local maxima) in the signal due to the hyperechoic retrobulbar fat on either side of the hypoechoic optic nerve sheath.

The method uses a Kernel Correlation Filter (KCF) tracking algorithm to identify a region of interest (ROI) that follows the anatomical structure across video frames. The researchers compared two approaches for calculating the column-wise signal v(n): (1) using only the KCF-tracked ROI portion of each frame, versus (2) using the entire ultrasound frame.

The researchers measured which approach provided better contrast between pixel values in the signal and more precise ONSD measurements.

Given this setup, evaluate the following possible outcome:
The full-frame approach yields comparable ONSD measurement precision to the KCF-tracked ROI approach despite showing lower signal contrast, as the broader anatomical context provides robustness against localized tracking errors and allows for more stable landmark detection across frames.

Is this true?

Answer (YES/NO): NO